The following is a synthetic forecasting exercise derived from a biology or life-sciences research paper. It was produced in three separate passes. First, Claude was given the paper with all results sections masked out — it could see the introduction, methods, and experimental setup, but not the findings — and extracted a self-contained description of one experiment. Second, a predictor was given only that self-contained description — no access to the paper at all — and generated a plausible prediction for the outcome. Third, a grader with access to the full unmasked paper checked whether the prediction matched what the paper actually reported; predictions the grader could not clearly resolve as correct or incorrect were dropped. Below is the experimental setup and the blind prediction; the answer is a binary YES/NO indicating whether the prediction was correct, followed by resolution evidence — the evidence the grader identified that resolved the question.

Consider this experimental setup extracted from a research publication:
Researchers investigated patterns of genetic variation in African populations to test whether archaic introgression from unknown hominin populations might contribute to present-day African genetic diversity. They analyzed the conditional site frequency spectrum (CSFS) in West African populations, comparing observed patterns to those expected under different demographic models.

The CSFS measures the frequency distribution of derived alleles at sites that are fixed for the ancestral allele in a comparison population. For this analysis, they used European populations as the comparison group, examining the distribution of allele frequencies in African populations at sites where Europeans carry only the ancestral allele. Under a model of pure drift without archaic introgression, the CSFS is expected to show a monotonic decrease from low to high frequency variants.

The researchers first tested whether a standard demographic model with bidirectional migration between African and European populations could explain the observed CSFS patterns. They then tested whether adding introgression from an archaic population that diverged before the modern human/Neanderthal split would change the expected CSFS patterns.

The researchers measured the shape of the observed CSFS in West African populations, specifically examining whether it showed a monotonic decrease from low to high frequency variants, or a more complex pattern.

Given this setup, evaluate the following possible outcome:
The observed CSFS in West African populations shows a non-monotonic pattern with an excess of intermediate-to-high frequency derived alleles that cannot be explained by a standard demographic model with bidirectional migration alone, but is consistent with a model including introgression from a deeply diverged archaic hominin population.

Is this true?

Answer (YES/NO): NO